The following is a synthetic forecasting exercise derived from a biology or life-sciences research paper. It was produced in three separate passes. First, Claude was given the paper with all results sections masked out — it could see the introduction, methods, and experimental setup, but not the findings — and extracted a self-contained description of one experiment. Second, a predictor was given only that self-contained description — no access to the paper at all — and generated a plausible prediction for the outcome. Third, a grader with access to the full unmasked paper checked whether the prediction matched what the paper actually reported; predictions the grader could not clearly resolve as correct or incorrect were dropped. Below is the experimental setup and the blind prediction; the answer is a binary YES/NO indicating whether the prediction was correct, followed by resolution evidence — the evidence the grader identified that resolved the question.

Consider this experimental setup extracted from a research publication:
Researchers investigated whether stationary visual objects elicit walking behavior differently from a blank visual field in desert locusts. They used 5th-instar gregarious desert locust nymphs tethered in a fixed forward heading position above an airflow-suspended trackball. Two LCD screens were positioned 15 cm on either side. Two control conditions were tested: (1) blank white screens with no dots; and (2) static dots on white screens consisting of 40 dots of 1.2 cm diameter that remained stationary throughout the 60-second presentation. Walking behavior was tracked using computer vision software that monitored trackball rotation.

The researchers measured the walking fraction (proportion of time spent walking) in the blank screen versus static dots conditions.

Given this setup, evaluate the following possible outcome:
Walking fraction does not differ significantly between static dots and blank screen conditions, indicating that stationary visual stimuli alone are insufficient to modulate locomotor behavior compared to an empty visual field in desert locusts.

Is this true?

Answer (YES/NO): YES